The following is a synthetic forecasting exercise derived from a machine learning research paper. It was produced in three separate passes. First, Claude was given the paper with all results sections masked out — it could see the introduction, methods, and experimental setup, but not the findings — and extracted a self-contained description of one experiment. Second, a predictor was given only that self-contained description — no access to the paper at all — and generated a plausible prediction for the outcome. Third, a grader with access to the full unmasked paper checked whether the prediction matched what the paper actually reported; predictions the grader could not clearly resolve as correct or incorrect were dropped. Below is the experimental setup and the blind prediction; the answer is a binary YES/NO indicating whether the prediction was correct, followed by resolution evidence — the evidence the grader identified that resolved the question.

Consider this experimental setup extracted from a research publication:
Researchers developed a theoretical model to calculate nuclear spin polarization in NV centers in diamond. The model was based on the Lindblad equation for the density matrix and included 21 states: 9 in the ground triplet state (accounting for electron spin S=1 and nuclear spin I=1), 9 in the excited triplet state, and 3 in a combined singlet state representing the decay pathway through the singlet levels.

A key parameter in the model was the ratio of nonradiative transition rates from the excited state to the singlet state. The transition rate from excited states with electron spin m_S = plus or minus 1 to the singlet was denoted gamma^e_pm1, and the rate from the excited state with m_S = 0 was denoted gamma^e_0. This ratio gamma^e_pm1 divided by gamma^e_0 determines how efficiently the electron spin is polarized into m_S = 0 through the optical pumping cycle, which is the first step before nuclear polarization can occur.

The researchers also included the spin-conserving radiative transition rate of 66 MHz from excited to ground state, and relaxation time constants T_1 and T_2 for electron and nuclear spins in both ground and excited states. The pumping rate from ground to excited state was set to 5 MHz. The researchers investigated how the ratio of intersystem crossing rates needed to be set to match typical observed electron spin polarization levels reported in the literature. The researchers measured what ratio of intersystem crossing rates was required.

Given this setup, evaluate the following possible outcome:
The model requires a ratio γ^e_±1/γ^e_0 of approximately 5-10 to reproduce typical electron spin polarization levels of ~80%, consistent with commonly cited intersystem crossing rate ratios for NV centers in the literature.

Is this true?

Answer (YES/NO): NO